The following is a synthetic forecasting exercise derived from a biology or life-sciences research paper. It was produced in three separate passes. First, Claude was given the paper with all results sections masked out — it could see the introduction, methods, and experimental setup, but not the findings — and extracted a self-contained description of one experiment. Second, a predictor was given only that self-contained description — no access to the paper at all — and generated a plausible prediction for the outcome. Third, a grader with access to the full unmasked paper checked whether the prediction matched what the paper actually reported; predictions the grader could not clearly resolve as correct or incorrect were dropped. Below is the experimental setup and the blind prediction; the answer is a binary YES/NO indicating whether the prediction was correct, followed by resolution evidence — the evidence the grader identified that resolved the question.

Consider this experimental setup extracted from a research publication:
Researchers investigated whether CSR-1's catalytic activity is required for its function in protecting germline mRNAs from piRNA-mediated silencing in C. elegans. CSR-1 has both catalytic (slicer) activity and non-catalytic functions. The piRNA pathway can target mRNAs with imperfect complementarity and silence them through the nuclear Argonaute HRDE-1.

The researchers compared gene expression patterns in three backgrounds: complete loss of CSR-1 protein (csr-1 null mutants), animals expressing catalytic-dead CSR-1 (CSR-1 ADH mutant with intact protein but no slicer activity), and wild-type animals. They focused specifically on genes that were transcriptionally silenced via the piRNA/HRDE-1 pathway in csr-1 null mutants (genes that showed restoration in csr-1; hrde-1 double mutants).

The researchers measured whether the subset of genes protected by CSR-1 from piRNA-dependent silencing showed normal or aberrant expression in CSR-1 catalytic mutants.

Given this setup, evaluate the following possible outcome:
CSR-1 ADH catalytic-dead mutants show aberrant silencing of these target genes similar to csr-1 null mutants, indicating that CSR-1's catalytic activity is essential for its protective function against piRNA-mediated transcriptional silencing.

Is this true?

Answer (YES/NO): NO